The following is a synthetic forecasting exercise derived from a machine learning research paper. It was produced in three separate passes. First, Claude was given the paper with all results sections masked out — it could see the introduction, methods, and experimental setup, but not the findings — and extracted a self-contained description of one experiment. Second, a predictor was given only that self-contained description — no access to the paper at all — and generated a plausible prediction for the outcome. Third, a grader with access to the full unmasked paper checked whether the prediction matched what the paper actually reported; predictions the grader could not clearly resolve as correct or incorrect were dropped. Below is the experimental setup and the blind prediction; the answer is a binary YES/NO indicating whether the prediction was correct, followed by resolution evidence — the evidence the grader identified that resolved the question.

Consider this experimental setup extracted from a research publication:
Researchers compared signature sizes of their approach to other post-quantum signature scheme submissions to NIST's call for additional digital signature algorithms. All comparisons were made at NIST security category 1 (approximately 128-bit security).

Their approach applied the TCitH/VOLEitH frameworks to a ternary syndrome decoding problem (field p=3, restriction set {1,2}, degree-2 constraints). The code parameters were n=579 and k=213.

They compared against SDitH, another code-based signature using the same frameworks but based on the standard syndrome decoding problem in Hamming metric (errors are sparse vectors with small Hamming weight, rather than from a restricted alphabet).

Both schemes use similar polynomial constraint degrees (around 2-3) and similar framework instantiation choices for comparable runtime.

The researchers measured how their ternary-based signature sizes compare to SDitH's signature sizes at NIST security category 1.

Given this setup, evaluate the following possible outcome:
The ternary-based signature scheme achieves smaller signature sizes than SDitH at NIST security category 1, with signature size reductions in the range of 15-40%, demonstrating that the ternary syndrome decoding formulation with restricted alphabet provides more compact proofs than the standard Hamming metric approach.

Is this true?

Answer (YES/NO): NO